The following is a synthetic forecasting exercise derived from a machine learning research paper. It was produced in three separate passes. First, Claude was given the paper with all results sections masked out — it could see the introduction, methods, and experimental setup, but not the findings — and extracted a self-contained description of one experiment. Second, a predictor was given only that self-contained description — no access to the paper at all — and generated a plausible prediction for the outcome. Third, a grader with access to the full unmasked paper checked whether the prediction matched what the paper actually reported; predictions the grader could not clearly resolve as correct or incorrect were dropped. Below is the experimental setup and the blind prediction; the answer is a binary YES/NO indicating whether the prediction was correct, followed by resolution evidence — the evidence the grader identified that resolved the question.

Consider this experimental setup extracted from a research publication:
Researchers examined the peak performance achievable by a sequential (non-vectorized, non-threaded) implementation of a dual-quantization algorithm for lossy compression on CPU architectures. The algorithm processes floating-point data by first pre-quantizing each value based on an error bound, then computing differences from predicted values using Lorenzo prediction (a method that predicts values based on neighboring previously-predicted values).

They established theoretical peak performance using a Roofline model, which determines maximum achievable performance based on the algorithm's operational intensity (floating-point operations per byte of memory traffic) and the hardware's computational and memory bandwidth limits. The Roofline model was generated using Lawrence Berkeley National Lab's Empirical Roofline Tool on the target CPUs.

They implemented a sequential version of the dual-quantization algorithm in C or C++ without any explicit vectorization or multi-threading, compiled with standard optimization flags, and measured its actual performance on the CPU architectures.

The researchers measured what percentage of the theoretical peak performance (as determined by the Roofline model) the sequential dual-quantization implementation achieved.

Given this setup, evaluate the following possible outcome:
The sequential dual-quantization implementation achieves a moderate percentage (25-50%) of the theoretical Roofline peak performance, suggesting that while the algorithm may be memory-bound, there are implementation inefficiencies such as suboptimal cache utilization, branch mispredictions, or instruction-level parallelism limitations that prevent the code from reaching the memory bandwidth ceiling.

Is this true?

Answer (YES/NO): NO